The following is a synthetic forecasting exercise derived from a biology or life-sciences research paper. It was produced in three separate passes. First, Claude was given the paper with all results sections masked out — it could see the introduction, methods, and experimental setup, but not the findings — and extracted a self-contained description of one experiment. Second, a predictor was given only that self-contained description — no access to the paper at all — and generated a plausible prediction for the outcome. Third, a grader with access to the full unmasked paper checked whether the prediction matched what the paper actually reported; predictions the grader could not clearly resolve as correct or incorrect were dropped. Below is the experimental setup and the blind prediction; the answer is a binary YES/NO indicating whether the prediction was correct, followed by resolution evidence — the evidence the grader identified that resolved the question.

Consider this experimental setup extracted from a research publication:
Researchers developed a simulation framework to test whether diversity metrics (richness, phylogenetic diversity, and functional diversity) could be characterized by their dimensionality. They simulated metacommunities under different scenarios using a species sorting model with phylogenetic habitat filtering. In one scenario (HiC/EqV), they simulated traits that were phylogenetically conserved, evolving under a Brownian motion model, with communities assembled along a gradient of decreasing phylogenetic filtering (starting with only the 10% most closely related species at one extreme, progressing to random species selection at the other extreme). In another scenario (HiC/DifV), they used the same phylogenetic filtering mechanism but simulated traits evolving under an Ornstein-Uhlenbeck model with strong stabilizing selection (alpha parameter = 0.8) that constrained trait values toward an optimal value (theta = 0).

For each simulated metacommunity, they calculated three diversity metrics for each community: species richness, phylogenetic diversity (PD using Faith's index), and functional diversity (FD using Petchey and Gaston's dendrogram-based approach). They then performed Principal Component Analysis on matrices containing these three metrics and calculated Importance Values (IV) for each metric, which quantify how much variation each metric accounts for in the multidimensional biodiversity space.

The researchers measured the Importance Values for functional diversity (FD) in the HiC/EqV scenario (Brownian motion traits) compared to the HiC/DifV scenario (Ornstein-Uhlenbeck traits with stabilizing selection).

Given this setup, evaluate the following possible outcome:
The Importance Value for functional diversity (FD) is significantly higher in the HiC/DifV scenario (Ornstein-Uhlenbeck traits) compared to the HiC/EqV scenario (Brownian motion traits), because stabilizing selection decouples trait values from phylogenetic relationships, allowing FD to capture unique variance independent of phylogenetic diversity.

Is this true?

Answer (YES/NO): NO